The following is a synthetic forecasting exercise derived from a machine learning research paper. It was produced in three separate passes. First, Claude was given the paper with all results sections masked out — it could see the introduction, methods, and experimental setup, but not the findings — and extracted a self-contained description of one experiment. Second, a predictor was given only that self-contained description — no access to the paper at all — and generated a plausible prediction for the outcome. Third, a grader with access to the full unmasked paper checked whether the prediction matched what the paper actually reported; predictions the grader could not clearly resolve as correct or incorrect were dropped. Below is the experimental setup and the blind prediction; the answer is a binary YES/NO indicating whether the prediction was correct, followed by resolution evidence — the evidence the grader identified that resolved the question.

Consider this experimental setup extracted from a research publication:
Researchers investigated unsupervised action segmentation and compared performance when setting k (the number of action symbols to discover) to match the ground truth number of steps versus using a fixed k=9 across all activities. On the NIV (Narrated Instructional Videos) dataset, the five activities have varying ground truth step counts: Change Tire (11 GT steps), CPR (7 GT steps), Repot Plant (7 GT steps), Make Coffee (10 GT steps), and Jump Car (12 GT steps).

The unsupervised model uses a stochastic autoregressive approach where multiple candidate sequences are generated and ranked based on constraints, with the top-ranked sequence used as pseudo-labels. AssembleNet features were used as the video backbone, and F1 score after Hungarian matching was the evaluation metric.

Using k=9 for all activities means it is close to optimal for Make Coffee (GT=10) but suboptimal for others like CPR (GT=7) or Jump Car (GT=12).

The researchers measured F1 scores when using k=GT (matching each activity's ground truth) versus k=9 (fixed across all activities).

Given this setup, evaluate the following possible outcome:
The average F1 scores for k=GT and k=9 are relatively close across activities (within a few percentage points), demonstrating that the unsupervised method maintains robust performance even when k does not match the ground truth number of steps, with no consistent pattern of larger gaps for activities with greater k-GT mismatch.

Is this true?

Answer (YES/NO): YES